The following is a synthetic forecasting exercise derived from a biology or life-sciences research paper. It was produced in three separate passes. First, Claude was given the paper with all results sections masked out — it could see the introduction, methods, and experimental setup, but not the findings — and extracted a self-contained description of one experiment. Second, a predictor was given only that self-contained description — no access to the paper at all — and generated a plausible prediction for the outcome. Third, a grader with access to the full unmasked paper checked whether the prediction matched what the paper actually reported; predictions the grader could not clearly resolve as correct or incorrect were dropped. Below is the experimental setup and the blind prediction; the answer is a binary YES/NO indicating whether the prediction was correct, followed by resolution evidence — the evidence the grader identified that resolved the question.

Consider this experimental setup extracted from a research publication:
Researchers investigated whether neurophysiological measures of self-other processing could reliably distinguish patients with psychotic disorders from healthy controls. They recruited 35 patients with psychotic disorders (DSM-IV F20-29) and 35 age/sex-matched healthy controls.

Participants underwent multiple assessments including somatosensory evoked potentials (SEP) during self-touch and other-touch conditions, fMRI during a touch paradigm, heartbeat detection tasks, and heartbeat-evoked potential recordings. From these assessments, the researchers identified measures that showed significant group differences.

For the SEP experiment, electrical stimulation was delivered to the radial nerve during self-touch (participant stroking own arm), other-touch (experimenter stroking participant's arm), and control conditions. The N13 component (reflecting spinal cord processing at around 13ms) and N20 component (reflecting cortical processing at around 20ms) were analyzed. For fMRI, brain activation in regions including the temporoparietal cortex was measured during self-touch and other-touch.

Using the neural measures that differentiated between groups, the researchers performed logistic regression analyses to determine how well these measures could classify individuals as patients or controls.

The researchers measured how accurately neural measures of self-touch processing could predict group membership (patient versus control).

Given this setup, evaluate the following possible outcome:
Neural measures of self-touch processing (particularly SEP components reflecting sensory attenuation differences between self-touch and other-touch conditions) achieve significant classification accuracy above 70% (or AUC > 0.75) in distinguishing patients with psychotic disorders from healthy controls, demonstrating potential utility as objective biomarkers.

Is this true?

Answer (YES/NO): NO